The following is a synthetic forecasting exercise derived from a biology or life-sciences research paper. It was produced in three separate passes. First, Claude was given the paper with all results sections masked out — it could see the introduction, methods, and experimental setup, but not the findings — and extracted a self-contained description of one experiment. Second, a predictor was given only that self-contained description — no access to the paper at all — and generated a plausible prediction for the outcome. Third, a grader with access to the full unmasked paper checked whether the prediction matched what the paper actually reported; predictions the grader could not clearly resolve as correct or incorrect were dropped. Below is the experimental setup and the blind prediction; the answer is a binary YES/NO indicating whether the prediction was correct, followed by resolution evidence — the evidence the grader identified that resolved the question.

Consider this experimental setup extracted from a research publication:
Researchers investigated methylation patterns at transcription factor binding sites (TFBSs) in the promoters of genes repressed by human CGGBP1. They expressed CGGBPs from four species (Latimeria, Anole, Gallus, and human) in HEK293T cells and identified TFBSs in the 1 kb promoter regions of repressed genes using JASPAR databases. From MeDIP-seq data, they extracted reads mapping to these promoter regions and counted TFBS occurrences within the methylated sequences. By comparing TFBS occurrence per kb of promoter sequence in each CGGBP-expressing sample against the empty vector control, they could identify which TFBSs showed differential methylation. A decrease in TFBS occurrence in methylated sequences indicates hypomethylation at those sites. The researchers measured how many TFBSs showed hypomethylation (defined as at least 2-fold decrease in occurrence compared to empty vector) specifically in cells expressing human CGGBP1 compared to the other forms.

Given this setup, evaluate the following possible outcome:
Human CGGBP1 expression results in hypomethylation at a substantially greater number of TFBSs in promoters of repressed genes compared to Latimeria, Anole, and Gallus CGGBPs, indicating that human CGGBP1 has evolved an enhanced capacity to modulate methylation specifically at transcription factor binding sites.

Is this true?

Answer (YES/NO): YES